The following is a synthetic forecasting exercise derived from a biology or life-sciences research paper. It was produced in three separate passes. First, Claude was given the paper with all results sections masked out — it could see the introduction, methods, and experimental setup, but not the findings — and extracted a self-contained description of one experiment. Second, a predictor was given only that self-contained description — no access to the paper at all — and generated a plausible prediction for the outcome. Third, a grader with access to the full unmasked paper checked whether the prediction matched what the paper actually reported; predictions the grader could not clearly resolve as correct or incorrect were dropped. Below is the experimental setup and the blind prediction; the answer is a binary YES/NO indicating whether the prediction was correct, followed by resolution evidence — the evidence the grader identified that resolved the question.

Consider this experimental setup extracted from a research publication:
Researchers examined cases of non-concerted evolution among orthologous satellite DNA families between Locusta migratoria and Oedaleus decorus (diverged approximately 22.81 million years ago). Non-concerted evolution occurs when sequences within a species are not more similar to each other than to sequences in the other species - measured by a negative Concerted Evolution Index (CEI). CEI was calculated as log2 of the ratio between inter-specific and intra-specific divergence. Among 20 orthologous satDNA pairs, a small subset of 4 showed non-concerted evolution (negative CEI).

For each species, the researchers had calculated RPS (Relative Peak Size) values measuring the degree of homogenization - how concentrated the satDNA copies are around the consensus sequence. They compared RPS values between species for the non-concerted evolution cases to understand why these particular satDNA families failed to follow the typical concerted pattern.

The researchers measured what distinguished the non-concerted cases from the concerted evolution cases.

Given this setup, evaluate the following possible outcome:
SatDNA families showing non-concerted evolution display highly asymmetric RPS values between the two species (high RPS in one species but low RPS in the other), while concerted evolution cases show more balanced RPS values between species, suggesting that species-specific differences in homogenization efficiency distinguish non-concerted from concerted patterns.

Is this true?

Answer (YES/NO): NO